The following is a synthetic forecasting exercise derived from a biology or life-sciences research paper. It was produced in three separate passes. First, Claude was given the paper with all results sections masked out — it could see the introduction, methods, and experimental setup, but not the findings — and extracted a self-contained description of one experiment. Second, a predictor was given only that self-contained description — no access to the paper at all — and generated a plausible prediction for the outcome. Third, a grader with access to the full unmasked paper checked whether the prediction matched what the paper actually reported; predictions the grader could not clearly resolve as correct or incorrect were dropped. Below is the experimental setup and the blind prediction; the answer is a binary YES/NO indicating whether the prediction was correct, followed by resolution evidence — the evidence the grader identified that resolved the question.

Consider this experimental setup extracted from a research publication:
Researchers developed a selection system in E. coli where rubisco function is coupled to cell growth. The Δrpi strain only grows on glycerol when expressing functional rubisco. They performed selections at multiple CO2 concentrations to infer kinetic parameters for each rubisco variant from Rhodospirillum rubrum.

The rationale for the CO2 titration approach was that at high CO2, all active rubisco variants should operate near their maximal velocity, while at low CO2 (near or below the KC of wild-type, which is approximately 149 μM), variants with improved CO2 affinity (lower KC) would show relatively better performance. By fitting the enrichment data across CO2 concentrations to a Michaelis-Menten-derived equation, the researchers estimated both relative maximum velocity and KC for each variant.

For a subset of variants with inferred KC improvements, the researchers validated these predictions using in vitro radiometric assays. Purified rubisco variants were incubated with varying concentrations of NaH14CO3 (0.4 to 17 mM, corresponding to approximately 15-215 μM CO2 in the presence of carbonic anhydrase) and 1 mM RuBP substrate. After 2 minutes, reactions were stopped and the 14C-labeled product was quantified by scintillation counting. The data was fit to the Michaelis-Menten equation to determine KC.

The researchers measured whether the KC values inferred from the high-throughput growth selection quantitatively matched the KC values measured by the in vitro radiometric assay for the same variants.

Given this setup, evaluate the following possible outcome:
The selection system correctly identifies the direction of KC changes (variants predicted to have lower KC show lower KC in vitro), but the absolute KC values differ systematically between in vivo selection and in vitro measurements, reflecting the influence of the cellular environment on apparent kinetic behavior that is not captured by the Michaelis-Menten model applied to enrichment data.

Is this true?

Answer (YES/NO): YES